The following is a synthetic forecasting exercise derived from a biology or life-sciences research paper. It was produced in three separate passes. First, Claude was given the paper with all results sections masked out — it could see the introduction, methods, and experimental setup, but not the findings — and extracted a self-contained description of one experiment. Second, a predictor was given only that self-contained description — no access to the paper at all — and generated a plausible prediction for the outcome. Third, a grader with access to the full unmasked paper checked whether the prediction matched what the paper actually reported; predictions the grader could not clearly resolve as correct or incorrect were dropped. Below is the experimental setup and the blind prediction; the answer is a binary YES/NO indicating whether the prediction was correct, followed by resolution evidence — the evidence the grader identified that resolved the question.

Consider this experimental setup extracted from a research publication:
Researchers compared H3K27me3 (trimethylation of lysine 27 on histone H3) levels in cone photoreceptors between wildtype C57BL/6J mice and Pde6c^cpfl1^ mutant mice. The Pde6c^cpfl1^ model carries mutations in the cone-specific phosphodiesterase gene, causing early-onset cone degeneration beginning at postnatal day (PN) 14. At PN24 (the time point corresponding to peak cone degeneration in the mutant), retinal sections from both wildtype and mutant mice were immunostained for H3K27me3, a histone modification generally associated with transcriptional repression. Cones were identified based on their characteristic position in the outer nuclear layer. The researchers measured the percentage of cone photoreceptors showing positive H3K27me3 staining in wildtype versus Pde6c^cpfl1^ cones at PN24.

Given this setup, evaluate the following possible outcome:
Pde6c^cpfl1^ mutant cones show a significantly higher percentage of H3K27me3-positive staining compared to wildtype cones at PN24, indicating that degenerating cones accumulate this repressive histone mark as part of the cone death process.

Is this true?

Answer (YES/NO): NO